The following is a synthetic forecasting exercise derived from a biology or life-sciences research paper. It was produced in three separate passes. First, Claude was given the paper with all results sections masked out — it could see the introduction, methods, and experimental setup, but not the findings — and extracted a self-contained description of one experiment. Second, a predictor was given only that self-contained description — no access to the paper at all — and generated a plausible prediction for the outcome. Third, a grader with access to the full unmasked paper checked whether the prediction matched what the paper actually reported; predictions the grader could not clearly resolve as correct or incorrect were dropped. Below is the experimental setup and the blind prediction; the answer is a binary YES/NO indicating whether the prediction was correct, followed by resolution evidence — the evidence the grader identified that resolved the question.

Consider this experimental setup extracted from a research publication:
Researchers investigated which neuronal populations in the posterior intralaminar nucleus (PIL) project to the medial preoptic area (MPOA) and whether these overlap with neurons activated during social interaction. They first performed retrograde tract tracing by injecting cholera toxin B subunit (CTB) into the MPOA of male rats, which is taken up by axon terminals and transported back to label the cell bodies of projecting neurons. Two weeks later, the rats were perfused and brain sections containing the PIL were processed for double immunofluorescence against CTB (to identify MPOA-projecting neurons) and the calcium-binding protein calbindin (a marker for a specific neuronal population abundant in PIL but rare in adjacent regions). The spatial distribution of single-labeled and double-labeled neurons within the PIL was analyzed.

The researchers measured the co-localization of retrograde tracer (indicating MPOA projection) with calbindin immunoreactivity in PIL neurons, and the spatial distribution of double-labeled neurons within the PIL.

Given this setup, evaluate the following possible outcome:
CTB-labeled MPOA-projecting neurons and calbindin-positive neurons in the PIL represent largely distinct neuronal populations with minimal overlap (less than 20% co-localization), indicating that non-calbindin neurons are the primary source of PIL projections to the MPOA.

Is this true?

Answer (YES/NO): NO